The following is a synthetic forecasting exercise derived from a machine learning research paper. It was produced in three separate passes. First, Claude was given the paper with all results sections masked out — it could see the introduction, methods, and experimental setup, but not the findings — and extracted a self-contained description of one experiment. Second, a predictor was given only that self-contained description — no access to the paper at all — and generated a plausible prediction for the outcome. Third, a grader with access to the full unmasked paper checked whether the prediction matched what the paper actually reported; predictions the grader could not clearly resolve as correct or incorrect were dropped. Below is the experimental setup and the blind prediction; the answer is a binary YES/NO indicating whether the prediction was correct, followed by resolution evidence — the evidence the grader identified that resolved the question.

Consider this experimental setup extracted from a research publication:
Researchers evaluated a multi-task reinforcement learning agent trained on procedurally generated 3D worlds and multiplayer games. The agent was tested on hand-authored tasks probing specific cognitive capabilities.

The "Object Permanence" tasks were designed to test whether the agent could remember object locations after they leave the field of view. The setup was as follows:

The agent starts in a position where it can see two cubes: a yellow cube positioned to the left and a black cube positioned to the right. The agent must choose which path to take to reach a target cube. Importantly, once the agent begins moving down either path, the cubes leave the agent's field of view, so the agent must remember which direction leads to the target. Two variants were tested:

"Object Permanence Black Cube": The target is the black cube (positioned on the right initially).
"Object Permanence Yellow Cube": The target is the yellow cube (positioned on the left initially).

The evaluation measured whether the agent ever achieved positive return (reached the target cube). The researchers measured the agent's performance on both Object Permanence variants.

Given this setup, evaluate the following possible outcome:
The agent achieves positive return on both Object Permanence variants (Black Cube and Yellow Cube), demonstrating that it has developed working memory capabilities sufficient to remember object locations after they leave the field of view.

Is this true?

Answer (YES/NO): YES